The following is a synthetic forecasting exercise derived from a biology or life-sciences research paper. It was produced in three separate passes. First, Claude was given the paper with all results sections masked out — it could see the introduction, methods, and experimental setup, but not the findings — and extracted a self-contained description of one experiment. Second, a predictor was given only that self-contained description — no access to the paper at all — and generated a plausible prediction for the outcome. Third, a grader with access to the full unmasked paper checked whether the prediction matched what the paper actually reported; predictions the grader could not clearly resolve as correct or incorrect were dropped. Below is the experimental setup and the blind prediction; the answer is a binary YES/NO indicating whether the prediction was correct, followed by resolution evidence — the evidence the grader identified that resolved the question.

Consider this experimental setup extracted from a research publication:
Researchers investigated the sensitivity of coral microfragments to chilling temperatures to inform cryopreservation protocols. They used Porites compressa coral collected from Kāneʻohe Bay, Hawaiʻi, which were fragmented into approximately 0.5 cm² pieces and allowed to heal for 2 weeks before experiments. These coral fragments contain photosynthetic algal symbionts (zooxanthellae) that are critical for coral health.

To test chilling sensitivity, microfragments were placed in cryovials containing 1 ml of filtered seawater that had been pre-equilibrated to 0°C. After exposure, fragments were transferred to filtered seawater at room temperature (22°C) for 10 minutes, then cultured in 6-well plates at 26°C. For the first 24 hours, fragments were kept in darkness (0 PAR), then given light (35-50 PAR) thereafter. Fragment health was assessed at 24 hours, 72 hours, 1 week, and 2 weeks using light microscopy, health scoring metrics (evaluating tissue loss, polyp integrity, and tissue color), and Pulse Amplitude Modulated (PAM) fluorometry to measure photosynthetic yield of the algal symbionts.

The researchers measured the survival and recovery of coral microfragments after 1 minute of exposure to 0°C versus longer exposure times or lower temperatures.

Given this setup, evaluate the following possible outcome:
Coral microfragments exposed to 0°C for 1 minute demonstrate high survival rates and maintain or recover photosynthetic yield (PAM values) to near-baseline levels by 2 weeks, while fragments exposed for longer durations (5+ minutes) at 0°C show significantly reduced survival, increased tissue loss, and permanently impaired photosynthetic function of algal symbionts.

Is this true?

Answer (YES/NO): NO